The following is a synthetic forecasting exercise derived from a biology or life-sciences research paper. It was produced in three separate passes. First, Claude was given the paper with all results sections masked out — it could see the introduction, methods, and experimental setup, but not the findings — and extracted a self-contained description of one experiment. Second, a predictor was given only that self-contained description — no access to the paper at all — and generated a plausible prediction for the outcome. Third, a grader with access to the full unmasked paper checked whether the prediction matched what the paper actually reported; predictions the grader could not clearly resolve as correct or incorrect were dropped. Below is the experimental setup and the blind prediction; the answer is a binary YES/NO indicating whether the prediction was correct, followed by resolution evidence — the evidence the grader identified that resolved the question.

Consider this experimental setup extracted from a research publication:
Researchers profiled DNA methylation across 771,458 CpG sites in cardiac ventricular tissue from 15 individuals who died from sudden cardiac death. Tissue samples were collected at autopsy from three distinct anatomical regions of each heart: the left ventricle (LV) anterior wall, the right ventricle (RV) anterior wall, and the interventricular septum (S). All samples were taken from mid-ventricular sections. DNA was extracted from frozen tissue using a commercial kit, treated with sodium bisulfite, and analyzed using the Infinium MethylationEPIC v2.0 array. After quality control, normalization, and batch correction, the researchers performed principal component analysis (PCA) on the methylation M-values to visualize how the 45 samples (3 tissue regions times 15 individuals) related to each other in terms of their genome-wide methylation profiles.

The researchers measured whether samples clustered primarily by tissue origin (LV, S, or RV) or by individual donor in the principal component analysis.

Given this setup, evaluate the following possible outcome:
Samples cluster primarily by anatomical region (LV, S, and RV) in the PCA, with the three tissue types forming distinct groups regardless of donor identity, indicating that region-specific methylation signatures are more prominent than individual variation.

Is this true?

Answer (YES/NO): NO